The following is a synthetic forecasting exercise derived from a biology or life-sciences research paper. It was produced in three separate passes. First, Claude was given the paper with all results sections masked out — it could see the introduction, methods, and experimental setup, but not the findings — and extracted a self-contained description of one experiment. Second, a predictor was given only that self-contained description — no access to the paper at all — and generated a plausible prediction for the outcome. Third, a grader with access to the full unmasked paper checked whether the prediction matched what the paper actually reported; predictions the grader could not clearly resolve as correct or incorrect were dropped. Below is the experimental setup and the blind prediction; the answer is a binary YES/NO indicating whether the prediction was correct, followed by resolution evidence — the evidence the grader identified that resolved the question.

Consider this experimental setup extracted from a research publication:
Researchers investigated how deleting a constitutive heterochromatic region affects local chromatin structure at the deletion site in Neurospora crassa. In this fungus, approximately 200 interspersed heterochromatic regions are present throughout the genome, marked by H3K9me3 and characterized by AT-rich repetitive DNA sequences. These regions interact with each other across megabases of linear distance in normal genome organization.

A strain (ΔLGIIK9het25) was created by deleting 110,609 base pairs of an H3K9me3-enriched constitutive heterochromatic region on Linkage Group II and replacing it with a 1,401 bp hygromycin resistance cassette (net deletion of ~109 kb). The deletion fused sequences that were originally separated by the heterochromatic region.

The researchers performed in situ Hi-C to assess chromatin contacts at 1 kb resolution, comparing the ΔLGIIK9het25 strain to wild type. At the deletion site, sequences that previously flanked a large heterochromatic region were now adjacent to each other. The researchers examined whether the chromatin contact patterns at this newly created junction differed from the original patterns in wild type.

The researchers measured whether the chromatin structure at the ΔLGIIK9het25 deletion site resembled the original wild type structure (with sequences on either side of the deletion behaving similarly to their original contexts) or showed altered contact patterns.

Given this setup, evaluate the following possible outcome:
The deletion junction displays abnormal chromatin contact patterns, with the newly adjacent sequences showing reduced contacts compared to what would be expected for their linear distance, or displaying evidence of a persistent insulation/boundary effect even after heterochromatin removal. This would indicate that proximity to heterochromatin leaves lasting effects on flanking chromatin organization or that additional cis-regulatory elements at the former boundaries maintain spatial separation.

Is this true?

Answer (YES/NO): NO